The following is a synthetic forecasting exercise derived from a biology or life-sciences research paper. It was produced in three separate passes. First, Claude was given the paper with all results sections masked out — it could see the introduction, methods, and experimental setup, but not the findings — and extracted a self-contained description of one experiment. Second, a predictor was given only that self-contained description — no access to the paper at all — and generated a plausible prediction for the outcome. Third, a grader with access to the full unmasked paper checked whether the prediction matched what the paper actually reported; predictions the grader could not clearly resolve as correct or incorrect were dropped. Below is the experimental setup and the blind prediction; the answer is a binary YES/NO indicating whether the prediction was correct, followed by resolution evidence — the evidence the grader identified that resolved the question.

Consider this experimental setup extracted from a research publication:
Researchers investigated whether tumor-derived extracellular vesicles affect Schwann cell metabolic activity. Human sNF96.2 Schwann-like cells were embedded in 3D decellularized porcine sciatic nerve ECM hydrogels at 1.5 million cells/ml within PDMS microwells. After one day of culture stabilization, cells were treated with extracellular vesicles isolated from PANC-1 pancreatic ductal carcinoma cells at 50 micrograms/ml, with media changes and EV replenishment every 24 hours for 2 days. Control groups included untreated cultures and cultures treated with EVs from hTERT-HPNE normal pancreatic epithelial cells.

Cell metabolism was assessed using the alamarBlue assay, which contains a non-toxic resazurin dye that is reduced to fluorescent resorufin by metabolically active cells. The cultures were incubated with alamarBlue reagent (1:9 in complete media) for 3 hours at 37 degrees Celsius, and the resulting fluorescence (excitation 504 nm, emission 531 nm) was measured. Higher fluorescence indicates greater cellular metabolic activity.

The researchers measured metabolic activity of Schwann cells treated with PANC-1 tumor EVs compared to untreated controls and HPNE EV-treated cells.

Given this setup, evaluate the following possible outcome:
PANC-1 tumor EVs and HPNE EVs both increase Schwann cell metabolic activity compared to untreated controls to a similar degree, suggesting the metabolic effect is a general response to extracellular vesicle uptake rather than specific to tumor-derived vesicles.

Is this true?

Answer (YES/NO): NO